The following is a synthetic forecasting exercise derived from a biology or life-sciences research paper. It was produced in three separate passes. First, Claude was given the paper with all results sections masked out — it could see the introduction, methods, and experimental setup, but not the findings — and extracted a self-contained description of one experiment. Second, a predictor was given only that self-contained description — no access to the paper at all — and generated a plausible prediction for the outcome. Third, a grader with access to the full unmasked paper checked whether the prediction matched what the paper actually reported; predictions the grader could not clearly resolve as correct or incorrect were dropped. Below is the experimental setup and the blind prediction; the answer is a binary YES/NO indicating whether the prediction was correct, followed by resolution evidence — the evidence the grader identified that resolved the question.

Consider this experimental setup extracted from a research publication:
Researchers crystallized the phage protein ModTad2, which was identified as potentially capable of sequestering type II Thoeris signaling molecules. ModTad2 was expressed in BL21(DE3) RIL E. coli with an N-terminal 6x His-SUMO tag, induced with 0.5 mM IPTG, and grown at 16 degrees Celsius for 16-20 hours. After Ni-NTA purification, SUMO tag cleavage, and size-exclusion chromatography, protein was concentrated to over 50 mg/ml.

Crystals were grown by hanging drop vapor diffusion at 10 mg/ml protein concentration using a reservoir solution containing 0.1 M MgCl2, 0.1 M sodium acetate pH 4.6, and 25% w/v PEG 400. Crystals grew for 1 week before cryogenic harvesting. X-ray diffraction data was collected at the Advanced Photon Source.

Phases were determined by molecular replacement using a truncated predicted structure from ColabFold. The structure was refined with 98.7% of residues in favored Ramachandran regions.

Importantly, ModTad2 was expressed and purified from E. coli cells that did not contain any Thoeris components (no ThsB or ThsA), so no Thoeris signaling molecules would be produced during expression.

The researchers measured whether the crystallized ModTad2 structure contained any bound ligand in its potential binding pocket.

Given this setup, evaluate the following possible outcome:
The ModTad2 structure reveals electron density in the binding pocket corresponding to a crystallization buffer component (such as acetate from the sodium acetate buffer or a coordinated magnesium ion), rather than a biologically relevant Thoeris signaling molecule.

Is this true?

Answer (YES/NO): NO